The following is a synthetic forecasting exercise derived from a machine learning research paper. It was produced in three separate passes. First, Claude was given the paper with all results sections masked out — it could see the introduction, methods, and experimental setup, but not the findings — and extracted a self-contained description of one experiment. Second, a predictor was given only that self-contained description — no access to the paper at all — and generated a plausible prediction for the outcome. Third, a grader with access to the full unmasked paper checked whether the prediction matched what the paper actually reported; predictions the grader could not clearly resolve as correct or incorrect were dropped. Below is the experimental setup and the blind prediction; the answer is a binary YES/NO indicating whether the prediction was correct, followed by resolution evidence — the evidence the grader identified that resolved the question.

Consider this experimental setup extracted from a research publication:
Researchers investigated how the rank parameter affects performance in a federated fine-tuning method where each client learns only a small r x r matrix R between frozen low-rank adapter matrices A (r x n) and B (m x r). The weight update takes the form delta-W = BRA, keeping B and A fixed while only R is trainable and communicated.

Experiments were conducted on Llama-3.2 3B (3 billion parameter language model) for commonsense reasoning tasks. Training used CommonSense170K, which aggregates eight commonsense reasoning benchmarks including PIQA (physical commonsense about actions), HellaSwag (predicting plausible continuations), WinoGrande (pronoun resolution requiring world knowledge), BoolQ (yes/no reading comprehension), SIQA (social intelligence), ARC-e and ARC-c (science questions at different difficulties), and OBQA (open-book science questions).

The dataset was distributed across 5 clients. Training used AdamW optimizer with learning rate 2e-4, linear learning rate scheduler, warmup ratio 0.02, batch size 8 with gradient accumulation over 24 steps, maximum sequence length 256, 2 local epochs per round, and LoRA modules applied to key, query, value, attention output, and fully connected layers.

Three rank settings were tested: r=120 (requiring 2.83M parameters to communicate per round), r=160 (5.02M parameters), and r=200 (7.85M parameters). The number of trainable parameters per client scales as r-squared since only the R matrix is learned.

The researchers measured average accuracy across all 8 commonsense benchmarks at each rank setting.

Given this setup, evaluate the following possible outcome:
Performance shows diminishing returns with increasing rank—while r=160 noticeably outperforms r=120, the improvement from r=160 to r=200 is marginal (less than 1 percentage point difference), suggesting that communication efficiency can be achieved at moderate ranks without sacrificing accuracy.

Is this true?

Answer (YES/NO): NO